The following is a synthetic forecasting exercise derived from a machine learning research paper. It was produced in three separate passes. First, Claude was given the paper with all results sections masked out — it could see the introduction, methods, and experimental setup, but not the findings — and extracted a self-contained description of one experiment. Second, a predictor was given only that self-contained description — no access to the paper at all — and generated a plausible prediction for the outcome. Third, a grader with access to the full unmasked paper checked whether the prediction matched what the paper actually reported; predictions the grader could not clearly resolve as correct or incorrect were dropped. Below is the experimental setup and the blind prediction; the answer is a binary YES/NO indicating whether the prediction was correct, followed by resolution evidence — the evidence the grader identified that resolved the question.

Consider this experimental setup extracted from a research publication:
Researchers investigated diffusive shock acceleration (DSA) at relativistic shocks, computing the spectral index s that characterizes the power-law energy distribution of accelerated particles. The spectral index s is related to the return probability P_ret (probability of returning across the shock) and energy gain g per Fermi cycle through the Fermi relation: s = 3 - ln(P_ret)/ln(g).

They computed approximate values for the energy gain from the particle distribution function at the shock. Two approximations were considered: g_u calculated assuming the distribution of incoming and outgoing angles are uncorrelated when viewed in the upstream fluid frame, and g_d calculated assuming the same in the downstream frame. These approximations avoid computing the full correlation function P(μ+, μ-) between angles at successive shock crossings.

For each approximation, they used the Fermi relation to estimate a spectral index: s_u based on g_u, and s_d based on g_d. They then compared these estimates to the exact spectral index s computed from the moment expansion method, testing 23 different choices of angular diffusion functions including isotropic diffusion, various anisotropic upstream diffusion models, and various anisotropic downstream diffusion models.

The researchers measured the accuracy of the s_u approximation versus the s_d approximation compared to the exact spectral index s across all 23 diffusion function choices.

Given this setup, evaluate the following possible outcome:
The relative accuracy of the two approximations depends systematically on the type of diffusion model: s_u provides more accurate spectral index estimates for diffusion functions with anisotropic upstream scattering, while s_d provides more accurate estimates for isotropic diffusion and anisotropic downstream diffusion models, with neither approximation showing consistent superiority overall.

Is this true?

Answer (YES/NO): NO